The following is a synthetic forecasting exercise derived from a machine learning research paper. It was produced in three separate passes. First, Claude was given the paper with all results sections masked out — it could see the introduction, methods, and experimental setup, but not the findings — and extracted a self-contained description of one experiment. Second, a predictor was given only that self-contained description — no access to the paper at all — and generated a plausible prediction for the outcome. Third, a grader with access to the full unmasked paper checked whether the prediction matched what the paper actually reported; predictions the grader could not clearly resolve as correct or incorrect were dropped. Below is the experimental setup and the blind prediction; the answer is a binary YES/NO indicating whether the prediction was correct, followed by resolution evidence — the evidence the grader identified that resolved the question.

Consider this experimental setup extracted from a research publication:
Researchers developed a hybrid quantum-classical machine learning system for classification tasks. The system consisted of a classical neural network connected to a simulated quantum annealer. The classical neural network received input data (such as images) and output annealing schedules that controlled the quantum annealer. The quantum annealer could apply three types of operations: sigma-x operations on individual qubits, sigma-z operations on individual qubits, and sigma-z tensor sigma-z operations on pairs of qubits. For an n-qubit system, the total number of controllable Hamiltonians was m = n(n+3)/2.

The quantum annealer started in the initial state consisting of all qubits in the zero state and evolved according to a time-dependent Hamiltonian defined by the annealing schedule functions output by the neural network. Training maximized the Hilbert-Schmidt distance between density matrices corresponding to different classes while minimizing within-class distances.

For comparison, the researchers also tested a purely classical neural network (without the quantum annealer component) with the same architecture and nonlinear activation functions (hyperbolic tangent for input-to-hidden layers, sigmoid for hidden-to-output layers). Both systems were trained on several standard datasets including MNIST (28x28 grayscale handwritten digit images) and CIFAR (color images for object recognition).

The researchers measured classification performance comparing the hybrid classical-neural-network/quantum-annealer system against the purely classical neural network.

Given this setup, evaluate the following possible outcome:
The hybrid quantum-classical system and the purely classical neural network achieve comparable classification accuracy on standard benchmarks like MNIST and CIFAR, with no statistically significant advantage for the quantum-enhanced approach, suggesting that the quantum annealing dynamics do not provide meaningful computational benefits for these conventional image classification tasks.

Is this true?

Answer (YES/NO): NO